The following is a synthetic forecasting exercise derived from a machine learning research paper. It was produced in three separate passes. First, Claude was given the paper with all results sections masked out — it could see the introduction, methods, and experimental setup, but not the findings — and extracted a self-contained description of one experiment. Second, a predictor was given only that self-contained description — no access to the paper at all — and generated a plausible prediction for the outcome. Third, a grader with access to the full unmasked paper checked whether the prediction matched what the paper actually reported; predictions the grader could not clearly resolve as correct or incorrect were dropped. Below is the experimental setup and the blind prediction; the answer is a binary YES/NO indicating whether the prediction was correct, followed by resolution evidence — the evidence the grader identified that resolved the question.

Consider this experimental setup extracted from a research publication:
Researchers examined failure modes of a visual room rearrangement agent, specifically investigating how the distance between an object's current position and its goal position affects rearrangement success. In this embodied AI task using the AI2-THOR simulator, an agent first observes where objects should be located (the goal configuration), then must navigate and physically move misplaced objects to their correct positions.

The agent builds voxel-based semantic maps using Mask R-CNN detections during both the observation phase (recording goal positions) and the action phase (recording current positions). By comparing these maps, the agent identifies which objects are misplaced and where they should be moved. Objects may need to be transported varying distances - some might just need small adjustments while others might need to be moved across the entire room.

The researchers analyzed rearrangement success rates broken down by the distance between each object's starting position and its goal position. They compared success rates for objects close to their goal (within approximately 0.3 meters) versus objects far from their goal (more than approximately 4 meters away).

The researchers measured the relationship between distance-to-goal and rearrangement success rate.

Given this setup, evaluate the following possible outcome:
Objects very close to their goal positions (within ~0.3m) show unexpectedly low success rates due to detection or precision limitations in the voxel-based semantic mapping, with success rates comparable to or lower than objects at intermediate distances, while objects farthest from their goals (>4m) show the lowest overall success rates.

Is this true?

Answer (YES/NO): NO